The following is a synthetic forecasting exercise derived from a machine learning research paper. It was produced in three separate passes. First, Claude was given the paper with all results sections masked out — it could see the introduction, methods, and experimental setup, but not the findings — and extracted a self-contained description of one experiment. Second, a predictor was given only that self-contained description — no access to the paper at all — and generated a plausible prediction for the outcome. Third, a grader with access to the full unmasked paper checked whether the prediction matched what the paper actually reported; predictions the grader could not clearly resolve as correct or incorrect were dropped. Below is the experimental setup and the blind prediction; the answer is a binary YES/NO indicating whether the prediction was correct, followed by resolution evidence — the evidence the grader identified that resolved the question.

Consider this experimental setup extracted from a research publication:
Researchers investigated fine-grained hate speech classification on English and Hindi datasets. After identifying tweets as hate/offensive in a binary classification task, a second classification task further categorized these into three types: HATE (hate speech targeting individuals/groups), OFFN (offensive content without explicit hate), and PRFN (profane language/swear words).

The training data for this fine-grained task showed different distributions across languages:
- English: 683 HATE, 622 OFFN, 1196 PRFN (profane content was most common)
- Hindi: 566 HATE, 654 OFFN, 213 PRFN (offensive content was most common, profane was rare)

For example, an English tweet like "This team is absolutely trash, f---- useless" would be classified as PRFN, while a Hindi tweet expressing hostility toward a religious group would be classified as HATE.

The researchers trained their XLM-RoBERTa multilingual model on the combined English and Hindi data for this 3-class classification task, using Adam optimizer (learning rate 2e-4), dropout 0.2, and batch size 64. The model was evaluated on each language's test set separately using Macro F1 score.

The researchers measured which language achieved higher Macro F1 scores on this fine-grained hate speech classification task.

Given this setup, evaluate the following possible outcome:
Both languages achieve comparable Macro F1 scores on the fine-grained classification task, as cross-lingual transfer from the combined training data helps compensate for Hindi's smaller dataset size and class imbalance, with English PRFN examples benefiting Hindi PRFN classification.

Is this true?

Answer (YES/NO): NO